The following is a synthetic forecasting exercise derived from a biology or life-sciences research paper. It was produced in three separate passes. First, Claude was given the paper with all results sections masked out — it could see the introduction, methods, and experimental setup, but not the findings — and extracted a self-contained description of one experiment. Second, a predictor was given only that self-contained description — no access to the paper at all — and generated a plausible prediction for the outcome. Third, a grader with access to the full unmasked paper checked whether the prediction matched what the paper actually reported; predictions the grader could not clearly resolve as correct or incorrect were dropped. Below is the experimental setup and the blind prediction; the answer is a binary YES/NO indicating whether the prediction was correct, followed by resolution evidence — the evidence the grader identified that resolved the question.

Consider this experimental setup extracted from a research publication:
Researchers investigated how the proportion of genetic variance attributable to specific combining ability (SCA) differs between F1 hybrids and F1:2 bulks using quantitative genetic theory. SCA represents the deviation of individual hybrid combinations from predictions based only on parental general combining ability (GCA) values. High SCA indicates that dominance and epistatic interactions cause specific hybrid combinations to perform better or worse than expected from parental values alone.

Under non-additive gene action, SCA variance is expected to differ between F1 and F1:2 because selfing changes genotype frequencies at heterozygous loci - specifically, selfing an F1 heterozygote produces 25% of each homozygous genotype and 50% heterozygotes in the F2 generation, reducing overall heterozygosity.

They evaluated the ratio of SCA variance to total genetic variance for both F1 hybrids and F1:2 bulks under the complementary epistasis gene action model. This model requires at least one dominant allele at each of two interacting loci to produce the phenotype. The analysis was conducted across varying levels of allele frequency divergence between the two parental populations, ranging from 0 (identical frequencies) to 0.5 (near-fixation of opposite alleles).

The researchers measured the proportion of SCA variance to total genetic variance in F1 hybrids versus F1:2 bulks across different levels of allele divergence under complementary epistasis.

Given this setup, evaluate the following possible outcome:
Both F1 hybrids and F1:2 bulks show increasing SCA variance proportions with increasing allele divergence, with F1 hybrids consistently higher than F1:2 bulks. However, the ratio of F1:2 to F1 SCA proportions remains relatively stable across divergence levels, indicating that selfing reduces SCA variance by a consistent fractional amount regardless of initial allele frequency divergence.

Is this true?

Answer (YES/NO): NO